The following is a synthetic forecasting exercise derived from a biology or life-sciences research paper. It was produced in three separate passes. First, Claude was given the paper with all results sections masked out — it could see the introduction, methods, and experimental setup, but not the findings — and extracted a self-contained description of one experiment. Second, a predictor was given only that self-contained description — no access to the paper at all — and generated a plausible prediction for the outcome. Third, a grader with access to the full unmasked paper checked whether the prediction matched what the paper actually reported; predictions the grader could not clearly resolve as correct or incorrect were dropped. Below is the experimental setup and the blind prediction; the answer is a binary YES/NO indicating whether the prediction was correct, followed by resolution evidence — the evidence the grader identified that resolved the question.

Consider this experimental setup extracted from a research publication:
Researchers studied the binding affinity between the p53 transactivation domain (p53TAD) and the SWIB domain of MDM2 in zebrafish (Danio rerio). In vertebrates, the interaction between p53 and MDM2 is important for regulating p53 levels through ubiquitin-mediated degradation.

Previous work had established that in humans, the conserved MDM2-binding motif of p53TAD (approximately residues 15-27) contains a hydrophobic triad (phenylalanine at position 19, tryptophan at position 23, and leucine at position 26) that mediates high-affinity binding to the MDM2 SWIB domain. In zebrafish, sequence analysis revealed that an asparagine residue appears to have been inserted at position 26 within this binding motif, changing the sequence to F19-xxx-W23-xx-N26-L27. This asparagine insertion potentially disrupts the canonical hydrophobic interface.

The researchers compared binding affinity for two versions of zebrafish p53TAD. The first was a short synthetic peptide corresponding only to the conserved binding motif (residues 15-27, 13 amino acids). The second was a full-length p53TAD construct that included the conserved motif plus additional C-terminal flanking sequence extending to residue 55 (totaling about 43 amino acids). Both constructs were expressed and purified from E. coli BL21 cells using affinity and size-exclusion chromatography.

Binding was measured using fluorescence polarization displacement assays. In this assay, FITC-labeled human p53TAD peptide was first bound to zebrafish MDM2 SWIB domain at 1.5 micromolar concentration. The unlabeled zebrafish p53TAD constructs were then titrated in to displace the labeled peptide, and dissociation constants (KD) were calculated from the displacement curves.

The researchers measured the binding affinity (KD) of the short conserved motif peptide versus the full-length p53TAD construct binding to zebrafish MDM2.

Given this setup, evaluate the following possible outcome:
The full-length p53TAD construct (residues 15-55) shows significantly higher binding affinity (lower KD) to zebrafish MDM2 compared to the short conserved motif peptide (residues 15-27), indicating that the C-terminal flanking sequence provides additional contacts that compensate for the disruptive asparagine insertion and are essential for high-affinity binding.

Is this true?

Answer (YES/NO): YES